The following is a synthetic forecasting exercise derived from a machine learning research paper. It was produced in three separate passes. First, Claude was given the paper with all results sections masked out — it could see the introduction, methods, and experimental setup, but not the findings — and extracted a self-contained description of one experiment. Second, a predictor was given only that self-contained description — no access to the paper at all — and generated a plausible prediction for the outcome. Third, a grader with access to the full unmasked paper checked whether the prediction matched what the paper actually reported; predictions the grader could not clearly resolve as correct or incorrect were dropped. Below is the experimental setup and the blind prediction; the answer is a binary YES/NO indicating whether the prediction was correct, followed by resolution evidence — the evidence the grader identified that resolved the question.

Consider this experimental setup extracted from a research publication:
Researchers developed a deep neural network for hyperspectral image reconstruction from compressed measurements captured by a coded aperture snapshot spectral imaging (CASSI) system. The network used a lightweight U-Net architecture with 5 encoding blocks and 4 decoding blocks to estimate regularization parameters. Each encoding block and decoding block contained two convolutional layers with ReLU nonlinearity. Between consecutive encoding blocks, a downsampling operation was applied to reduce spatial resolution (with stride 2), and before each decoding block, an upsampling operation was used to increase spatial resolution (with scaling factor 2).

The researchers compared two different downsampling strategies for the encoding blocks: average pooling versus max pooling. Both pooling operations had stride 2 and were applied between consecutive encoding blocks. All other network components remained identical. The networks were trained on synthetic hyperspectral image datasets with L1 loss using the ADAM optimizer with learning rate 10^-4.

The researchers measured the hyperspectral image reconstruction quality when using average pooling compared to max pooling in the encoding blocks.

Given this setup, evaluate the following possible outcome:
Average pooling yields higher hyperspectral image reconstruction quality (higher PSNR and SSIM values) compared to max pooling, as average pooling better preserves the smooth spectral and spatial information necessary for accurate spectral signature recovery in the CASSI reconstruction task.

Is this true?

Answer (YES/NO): YES